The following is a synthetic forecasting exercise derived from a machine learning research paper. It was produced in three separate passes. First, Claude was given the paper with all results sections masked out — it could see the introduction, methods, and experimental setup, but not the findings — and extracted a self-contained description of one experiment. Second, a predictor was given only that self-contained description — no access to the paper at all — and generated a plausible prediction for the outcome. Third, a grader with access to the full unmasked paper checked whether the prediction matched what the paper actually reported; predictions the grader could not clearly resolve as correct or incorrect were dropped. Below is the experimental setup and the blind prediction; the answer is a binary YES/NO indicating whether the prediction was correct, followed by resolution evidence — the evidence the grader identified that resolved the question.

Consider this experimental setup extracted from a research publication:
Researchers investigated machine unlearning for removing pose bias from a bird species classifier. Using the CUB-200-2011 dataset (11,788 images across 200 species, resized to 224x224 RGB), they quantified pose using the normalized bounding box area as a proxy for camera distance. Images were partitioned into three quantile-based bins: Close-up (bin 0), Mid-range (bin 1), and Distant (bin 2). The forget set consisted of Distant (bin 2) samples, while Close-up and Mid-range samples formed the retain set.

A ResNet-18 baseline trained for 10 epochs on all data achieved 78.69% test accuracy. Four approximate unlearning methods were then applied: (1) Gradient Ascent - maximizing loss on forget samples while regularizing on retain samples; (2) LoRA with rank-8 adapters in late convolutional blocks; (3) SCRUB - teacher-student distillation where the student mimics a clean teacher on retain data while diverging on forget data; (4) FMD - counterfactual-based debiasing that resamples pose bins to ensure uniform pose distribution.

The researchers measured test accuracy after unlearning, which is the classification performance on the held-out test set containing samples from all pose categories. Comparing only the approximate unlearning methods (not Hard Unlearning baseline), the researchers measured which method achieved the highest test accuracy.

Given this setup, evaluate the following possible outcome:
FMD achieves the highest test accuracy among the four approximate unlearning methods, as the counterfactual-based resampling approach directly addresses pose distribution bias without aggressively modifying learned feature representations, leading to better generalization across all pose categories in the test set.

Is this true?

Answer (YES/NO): YES